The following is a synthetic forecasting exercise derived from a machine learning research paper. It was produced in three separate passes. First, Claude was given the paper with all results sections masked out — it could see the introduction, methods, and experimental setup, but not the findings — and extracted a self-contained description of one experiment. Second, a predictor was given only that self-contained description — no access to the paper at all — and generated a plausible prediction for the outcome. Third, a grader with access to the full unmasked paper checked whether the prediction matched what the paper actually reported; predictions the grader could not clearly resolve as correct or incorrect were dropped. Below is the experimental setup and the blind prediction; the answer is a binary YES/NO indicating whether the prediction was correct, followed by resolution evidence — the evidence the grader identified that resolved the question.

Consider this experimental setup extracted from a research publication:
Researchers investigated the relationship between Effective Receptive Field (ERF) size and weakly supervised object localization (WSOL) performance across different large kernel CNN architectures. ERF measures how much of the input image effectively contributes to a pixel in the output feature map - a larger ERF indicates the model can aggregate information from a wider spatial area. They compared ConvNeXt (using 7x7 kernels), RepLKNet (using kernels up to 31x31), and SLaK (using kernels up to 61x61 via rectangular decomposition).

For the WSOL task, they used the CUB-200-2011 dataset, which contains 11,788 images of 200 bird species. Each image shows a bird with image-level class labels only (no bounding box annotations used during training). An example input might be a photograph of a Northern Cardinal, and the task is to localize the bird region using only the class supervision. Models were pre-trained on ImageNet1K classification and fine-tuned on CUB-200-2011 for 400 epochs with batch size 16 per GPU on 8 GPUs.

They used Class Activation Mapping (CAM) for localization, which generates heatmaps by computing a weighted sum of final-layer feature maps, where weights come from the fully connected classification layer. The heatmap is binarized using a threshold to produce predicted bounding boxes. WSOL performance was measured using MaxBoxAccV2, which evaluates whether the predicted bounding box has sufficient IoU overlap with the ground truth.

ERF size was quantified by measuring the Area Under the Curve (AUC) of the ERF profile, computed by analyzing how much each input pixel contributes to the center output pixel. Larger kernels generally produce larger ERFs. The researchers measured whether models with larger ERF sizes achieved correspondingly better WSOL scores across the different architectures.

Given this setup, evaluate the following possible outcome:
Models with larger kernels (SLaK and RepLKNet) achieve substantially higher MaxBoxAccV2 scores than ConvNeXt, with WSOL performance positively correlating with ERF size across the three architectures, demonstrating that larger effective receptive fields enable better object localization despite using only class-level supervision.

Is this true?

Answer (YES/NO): NO